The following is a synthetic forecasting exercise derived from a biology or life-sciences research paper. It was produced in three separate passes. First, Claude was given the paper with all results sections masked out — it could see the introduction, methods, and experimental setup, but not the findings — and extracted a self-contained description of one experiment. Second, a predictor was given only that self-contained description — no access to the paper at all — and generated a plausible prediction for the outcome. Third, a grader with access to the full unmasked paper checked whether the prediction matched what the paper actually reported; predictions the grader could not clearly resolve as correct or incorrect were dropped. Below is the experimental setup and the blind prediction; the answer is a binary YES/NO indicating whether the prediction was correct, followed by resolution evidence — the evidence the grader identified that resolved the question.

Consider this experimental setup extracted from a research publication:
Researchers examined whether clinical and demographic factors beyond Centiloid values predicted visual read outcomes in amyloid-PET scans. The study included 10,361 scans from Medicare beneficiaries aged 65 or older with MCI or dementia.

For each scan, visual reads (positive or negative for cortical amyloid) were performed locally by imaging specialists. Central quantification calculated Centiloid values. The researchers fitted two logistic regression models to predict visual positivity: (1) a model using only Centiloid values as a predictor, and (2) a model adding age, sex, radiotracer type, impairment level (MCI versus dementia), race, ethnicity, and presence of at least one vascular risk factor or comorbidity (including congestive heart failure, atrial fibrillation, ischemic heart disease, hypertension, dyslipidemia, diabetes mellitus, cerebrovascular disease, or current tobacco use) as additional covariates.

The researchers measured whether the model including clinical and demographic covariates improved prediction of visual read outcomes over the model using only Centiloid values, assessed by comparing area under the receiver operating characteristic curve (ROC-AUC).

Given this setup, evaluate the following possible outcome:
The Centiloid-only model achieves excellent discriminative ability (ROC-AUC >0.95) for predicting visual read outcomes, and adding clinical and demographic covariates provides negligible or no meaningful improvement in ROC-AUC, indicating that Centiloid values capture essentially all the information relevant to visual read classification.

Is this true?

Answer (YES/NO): NO